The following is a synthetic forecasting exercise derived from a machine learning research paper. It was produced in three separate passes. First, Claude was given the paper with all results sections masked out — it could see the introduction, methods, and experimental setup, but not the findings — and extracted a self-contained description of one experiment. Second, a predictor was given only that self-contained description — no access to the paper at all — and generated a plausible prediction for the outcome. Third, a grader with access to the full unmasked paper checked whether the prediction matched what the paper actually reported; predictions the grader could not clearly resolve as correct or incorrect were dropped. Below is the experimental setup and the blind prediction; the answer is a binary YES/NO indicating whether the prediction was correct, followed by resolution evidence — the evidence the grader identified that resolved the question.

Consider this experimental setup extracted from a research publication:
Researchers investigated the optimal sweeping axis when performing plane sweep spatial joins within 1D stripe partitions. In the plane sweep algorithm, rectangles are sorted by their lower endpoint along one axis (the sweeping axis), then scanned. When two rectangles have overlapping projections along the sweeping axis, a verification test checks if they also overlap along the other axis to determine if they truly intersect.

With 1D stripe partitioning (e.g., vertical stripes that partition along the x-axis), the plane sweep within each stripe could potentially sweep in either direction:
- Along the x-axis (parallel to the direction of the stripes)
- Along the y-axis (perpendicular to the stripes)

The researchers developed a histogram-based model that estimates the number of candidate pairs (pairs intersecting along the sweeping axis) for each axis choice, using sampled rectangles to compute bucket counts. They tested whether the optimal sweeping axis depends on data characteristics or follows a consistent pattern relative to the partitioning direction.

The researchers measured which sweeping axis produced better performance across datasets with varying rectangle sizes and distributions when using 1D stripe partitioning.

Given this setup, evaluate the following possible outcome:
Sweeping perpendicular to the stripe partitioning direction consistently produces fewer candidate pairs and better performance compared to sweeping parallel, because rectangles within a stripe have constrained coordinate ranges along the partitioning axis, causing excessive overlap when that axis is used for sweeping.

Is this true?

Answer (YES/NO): YES